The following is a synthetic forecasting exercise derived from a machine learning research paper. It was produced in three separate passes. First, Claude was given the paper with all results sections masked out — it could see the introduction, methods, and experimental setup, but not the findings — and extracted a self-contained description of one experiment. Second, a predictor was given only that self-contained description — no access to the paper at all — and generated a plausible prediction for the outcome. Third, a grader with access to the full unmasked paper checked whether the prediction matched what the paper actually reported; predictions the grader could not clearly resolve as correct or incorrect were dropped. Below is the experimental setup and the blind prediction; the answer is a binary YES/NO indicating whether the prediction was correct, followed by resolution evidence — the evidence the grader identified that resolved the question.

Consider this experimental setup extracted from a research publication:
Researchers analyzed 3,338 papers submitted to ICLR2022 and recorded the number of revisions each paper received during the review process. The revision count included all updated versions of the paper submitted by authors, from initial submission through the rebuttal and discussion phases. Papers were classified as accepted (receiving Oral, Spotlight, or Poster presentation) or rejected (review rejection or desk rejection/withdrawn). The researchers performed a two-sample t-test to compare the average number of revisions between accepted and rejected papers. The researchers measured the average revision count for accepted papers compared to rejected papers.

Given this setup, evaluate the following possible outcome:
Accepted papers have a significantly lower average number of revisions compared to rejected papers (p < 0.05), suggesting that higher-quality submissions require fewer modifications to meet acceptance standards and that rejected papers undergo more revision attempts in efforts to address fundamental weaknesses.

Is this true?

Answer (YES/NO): NO